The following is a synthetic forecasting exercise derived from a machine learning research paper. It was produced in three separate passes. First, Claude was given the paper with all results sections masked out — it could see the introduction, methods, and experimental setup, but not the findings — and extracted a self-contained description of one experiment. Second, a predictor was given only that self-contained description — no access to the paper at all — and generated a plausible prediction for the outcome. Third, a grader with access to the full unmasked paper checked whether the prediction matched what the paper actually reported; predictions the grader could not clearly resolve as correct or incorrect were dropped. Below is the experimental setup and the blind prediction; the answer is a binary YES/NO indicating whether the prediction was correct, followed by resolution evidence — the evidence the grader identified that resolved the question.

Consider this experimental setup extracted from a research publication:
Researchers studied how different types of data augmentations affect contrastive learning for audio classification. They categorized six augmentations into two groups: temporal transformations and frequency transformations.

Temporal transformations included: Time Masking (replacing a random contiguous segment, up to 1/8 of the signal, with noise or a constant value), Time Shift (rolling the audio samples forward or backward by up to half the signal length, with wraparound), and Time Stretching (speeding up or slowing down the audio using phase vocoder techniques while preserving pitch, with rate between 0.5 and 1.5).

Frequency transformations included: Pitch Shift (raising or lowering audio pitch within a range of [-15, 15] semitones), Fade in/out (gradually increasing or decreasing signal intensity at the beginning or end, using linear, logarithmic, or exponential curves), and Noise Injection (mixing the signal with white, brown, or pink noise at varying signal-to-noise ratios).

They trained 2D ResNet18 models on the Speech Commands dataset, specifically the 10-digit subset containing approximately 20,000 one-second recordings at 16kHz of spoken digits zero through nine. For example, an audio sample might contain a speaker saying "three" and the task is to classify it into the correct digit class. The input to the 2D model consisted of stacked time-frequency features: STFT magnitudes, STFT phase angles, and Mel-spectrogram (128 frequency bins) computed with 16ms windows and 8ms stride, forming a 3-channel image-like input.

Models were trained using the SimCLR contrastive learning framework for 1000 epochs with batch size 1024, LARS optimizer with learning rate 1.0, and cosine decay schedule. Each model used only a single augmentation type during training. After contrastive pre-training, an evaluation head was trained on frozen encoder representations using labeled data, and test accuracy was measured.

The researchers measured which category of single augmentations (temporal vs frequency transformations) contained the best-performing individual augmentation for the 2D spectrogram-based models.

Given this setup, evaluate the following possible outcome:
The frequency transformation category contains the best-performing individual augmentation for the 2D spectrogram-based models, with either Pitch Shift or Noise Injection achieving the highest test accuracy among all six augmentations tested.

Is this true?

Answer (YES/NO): NO